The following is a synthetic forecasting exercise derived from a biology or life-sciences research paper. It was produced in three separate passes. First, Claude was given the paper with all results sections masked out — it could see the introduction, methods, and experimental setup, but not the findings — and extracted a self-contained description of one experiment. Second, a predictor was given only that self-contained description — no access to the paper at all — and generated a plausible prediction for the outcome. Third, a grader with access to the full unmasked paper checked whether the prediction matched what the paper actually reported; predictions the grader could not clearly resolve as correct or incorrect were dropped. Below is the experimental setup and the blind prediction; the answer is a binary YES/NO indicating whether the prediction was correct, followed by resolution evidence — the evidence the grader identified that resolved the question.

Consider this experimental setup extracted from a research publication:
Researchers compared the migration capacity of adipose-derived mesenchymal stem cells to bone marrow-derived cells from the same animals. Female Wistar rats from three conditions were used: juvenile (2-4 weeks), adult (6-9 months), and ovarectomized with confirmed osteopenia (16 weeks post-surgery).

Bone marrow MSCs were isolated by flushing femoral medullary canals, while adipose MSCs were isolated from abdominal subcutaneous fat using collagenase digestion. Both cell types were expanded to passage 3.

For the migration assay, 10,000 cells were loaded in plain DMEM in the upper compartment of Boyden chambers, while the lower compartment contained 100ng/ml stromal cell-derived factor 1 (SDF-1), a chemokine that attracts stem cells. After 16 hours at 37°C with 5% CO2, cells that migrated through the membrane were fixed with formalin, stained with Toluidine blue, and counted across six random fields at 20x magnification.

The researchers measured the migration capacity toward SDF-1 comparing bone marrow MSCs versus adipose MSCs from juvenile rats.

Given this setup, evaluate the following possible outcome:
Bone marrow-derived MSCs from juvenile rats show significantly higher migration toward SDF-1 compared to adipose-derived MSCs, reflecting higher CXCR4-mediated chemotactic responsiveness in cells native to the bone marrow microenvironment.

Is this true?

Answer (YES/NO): YES